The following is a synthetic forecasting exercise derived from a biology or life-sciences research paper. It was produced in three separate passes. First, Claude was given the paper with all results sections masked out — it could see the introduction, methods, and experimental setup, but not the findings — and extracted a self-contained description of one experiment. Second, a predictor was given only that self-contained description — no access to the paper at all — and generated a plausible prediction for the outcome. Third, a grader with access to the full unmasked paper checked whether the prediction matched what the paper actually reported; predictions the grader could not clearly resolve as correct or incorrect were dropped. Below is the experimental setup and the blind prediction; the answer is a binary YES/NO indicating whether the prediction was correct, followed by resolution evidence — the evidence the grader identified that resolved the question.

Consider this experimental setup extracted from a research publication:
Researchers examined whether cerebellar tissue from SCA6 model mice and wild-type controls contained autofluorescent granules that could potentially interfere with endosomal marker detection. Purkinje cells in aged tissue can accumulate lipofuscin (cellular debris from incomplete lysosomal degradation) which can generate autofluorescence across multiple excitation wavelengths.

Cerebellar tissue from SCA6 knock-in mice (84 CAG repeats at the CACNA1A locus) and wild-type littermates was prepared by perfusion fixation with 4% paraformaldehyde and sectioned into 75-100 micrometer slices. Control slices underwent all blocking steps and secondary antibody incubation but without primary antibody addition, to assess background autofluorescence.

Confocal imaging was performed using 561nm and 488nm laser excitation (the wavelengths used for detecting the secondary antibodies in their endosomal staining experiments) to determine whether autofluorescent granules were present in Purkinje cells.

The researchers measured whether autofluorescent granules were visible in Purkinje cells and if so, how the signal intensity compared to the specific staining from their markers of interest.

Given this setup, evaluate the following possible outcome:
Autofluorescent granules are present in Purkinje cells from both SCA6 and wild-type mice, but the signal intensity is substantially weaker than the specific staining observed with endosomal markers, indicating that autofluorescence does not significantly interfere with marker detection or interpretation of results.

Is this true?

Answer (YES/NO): YES